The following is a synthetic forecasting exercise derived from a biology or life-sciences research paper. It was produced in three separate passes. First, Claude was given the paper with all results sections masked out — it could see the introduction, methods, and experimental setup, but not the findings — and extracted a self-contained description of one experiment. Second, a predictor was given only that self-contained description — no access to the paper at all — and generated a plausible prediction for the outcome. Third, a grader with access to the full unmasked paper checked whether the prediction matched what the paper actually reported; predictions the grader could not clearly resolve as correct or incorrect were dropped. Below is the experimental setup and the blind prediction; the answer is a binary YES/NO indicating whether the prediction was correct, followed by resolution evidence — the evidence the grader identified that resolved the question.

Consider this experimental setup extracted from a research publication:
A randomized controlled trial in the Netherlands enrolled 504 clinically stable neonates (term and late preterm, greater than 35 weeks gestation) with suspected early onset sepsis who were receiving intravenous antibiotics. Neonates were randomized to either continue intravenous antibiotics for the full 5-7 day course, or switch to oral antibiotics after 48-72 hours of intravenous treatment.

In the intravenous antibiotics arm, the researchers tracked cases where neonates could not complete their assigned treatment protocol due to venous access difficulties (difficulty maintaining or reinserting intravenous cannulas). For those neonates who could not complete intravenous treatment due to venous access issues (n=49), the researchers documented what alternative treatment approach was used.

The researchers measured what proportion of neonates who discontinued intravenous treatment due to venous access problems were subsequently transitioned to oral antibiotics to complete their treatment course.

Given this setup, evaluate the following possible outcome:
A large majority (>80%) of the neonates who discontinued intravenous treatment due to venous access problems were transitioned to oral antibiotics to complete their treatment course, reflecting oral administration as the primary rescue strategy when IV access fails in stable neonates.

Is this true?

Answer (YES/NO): NO